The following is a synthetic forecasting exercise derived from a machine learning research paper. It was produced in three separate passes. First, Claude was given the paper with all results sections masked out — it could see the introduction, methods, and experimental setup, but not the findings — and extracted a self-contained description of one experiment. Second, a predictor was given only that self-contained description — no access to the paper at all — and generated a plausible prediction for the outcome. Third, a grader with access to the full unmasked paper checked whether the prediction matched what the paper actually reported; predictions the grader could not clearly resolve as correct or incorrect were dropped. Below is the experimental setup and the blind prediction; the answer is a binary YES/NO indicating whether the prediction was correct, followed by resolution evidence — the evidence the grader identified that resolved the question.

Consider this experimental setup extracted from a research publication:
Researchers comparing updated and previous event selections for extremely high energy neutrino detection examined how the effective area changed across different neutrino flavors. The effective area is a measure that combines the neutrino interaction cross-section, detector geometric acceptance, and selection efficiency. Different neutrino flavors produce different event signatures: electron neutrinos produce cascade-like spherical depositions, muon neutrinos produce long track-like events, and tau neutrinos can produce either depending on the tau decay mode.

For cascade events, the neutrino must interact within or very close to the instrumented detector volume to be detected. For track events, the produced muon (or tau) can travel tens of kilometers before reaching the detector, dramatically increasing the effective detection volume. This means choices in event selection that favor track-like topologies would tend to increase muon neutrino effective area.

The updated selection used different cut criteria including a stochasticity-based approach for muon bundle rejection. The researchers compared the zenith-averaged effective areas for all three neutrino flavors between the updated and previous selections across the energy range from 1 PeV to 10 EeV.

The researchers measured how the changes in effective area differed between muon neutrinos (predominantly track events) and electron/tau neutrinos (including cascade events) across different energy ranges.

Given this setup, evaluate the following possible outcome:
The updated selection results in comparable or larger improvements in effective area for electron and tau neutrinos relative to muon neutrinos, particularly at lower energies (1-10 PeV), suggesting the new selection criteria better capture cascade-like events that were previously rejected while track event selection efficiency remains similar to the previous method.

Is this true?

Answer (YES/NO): NO